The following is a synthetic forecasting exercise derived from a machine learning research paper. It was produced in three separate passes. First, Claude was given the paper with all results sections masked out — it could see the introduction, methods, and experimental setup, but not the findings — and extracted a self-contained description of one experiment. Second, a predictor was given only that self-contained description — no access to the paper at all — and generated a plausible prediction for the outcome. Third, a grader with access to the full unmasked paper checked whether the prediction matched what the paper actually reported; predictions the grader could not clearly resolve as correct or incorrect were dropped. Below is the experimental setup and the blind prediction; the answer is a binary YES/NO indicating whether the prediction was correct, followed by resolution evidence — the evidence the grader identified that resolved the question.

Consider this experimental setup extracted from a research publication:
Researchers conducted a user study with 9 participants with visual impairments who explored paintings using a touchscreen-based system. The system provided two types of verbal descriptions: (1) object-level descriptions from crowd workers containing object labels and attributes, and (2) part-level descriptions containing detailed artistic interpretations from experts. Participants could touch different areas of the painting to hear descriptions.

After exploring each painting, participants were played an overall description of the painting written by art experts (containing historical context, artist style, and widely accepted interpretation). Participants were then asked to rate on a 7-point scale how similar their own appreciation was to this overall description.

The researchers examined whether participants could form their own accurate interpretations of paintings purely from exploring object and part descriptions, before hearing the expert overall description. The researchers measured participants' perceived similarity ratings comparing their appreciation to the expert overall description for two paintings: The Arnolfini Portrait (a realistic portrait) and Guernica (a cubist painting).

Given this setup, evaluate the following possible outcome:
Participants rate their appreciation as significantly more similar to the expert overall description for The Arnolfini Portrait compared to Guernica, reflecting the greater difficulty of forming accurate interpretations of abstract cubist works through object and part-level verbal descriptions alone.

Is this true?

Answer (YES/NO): NO